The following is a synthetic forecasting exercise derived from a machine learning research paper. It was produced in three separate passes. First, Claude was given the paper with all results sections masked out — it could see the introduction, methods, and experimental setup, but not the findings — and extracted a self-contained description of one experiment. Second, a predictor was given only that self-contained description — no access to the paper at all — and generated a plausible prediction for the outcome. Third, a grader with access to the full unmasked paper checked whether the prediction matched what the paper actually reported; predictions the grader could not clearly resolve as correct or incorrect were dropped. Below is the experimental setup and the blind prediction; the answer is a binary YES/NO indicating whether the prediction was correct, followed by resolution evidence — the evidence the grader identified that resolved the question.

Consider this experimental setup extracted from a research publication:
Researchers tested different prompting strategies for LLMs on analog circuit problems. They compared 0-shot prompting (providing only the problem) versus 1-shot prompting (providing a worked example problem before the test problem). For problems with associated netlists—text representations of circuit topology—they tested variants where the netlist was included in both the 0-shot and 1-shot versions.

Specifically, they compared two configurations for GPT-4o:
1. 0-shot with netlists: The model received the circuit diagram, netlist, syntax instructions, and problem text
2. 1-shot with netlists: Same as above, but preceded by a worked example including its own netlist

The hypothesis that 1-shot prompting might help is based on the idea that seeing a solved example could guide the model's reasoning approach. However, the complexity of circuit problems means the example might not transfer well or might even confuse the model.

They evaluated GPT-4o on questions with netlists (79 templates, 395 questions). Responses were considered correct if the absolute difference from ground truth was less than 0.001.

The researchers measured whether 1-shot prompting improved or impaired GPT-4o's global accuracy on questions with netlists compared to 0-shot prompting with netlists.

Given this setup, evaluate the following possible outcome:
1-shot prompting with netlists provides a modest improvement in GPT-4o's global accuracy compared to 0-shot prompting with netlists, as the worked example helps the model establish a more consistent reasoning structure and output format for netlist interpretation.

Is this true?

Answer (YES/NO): NO